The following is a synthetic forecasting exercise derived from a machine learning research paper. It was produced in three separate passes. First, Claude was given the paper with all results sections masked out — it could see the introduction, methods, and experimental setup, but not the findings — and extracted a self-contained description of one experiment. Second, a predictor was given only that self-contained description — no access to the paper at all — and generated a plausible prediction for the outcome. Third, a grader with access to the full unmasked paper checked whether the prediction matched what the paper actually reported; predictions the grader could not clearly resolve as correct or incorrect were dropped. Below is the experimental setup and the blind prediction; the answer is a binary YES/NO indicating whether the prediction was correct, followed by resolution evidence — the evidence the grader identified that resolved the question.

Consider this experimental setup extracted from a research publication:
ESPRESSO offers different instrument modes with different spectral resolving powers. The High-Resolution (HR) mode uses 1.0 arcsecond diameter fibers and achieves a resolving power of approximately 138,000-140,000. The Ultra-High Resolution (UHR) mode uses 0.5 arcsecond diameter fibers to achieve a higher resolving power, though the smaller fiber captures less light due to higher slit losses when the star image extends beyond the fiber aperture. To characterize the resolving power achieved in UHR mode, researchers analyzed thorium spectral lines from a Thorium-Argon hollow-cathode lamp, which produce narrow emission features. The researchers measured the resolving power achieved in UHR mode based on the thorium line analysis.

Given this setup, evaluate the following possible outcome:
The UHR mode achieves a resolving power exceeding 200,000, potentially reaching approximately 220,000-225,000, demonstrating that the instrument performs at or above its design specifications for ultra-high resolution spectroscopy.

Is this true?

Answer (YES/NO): NO